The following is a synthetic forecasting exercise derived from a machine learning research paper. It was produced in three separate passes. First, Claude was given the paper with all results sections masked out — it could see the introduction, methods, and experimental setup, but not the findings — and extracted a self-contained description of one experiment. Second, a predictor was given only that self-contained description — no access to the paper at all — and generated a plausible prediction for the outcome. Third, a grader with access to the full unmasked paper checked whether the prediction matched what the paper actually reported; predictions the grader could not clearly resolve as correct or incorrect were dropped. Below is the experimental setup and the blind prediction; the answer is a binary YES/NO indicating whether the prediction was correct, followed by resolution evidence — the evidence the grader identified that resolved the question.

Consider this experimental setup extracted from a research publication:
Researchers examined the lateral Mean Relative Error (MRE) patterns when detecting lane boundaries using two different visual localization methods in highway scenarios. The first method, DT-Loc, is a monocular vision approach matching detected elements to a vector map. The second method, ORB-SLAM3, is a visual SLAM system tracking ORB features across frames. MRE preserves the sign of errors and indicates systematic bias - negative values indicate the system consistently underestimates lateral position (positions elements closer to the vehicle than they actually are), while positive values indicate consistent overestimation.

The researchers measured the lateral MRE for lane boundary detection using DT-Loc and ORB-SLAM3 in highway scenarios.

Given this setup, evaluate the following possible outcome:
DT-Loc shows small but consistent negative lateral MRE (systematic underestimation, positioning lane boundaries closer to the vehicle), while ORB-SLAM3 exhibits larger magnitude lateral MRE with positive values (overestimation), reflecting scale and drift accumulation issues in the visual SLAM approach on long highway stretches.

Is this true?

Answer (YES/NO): NO